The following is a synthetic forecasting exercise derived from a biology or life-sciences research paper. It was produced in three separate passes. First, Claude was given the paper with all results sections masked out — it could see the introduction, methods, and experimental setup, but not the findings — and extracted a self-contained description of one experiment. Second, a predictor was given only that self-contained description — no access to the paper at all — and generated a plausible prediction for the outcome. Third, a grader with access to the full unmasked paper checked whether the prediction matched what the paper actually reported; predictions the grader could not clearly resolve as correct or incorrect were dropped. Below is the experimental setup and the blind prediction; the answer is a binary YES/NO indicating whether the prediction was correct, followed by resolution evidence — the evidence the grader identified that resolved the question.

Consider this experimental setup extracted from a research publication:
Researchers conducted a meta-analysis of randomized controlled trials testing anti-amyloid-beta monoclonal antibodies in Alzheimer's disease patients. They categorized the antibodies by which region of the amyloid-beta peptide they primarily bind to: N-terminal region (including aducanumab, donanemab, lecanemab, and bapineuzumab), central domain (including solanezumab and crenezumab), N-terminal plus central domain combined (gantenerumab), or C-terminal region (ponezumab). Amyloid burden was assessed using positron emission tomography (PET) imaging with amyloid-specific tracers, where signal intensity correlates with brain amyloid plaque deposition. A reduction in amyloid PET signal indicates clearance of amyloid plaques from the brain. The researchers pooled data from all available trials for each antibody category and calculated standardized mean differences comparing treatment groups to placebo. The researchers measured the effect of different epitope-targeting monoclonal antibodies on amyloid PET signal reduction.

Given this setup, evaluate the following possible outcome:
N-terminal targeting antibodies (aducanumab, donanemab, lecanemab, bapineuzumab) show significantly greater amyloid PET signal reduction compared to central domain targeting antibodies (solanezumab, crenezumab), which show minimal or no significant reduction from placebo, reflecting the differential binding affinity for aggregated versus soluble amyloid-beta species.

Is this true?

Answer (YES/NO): YES